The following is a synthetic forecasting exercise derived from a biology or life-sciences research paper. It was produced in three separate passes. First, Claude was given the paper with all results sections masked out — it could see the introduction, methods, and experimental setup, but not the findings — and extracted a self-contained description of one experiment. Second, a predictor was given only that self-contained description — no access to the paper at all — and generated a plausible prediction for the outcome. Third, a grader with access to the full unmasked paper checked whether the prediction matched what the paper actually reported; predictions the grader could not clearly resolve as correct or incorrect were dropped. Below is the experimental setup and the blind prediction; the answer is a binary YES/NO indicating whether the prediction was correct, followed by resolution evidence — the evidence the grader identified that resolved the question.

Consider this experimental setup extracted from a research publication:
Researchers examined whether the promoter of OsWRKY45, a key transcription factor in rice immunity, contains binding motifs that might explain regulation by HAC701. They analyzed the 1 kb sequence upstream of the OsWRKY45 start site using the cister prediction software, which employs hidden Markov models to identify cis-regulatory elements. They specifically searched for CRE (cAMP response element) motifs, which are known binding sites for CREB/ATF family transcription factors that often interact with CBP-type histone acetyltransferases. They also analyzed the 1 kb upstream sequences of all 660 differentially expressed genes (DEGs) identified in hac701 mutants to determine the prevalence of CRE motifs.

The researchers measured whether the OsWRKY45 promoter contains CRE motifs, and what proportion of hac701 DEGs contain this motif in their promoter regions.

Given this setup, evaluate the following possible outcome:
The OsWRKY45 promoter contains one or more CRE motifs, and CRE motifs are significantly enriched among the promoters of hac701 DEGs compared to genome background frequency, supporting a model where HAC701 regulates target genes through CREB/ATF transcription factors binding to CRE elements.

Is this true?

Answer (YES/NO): NO